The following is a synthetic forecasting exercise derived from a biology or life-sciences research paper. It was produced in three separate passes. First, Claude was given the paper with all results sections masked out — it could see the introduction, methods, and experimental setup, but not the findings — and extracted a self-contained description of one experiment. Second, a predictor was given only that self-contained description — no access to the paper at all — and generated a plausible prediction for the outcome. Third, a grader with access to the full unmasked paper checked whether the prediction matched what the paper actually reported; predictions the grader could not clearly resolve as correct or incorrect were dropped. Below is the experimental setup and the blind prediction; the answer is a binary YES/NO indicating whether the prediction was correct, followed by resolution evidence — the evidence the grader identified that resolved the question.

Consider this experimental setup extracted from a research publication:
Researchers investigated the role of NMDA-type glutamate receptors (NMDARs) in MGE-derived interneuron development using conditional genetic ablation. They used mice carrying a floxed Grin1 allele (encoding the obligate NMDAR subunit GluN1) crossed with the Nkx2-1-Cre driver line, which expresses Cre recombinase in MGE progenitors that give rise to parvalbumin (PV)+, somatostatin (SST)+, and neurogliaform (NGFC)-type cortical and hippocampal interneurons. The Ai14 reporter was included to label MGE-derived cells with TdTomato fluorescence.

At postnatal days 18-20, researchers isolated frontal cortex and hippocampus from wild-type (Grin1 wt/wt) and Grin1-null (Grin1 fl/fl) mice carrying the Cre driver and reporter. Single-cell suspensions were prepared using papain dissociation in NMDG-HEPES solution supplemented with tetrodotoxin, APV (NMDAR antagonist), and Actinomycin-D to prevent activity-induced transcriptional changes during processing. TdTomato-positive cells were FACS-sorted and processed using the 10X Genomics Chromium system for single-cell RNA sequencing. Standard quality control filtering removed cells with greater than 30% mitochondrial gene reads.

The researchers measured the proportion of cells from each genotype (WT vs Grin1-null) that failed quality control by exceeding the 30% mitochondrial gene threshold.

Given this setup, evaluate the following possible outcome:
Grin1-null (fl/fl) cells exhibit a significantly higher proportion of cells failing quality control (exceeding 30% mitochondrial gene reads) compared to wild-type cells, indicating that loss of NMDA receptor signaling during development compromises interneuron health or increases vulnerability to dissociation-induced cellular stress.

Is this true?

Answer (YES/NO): YES